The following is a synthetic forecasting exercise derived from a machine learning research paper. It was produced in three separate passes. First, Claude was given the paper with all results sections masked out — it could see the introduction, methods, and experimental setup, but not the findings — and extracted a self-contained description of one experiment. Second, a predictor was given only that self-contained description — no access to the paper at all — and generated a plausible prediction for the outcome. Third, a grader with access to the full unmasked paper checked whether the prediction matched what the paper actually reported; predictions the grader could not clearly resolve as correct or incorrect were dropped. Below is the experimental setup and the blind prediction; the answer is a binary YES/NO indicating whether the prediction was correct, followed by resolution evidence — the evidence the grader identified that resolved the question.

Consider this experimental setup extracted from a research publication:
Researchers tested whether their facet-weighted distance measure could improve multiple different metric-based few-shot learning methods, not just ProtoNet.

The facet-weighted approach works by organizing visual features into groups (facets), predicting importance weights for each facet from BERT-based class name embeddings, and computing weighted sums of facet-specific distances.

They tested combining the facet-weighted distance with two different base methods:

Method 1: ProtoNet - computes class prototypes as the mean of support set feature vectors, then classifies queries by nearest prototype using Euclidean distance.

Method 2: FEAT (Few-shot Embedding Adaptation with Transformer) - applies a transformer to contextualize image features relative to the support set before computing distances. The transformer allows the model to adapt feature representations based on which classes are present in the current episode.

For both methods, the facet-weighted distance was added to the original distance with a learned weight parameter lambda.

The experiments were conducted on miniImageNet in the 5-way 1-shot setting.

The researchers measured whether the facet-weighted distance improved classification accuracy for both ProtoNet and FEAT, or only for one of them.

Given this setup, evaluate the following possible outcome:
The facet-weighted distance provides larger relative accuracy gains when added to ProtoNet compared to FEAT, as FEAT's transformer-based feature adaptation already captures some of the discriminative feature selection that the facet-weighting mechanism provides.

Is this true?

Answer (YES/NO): YES